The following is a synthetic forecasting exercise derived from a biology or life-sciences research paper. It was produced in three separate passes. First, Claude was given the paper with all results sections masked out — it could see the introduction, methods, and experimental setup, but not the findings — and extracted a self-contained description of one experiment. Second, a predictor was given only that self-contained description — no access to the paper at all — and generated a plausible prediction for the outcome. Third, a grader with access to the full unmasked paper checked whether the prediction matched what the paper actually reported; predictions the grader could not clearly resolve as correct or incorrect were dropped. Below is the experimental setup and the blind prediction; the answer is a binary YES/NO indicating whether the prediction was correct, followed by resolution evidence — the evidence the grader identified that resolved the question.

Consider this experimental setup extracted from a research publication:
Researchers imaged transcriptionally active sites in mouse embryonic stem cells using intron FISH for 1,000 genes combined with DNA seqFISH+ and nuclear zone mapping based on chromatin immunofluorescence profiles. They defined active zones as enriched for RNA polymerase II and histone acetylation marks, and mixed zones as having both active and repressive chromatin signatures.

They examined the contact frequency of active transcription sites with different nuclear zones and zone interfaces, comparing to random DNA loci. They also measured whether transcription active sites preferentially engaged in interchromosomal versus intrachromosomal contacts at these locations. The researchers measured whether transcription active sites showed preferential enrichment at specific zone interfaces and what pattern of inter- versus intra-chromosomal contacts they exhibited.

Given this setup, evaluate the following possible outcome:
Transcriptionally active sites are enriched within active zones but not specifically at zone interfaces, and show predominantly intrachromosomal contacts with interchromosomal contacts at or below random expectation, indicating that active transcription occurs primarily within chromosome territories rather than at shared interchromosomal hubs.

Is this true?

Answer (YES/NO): NO